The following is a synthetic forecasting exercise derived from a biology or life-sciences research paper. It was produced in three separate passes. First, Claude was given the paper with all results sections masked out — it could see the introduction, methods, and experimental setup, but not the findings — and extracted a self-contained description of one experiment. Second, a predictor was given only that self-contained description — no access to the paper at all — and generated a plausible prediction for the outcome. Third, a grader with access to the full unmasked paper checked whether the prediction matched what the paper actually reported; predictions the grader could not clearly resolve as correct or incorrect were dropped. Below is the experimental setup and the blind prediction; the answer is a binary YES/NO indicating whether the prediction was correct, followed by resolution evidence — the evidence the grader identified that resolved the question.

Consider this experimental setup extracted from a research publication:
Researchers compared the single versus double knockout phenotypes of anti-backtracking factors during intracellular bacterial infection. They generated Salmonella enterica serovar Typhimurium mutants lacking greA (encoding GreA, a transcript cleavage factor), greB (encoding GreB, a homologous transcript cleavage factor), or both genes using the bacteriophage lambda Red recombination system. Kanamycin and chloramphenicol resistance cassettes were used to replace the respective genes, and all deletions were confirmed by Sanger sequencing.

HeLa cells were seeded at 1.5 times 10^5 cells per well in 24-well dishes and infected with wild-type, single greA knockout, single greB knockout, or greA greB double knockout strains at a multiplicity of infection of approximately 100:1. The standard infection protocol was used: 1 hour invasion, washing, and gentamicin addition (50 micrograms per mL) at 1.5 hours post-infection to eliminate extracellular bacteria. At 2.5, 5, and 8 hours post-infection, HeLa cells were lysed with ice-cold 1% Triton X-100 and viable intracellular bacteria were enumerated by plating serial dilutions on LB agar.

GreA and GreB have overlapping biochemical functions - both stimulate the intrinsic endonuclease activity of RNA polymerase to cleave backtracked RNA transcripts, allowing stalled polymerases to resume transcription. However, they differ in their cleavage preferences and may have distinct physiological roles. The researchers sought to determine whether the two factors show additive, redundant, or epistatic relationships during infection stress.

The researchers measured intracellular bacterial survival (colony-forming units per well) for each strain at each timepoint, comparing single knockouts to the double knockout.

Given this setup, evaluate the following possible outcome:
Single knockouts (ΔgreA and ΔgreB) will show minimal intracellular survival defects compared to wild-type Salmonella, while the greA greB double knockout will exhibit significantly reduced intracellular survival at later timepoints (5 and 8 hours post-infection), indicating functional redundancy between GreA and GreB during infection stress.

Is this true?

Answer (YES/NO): NO